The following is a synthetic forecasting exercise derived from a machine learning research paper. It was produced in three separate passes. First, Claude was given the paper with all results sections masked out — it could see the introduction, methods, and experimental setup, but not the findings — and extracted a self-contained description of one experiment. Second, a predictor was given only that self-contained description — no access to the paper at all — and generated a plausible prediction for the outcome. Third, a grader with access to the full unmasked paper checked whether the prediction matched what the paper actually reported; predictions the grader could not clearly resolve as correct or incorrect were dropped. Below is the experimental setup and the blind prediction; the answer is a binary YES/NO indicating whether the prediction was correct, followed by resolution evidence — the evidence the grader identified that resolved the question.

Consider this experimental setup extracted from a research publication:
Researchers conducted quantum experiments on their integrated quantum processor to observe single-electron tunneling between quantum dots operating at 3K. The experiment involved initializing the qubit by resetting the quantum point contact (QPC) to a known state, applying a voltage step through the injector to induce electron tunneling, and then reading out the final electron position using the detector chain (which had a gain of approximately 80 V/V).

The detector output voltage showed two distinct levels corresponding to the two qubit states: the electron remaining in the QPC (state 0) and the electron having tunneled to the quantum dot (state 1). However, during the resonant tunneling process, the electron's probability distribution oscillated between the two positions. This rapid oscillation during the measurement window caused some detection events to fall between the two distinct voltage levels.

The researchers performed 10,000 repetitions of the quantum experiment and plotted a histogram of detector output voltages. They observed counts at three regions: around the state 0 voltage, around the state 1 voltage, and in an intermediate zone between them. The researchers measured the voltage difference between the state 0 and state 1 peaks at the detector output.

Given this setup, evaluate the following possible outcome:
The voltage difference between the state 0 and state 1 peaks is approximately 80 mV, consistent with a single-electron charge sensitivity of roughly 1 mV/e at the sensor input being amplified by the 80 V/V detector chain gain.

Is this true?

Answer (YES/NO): NO